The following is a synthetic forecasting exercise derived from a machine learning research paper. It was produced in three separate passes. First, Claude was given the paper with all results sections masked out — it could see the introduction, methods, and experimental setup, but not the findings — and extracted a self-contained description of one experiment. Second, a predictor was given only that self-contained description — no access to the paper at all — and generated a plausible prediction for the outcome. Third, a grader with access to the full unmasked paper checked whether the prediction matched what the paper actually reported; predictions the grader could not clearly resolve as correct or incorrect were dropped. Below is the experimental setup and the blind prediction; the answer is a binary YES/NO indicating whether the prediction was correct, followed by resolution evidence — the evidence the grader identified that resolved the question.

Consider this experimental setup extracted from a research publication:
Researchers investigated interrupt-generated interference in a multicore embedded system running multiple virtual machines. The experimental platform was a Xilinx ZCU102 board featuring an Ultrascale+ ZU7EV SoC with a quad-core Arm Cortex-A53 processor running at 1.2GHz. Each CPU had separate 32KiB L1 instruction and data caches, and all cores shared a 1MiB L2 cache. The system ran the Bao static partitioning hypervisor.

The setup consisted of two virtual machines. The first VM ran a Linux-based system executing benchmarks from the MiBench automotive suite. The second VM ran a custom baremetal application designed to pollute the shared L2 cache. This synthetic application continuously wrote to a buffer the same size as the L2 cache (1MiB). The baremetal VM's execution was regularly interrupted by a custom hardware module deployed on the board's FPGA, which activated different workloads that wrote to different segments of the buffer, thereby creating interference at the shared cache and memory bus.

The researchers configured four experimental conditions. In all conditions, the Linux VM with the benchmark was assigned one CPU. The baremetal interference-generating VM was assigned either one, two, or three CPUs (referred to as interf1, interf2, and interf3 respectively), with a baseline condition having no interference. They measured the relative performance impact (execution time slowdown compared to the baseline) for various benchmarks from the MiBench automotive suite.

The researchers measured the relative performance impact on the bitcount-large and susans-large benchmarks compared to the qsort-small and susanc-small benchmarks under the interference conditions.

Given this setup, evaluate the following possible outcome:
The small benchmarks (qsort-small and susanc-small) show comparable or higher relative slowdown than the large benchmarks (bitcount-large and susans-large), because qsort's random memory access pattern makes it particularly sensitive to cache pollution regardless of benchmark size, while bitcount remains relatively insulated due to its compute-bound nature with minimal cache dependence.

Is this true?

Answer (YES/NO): YES